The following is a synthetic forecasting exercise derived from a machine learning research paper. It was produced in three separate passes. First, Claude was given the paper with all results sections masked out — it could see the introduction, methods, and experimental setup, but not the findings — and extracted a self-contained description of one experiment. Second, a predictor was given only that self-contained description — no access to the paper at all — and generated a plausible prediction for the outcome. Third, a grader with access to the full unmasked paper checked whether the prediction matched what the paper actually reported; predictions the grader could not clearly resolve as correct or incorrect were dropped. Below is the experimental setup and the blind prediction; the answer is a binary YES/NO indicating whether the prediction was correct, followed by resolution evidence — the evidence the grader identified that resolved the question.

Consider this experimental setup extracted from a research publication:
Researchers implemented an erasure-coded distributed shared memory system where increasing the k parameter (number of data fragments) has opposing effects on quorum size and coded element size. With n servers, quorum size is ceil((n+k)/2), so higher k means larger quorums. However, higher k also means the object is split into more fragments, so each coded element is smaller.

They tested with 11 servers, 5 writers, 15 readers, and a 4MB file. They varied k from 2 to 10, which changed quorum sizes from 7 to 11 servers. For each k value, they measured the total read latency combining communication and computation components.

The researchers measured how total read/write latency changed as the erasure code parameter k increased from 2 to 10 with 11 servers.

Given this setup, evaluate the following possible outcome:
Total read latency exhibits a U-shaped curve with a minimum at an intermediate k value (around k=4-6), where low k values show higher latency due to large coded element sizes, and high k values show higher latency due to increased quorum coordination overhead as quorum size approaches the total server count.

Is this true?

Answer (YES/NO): NO